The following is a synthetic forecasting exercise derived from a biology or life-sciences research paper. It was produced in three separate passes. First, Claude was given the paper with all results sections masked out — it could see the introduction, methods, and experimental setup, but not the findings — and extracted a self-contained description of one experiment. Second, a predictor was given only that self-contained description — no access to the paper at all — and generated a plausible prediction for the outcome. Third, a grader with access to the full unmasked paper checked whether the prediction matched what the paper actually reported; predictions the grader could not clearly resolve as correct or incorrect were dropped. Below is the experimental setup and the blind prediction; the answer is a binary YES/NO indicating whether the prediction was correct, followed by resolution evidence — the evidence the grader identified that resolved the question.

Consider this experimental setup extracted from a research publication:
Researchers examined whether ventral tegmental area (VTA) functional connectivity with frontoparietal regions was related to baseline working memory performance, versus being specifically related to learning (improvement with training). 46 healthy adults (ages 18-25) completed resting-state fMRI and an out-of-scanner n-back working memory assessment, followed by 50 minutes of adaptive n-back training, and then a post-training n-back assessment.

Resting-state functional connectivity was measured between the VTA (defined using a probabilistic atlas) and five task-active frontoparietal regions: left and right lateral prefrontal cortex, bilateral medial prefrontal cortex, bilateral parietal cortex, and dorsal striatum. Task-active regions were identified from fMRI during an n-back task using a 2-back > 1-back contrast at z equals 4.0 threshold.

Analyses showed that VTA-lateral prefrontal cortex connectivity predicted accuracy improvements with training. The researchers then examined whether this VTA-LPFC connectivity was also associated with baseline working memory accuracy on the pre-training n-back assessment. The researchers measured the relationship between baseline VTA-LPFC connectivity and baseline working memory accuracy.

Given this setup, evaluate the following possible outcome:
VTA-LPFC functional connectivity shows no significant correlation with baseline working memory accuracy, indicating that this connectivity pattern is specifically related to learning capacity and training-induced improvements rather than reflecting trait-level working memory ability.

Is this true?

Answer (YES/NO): YES